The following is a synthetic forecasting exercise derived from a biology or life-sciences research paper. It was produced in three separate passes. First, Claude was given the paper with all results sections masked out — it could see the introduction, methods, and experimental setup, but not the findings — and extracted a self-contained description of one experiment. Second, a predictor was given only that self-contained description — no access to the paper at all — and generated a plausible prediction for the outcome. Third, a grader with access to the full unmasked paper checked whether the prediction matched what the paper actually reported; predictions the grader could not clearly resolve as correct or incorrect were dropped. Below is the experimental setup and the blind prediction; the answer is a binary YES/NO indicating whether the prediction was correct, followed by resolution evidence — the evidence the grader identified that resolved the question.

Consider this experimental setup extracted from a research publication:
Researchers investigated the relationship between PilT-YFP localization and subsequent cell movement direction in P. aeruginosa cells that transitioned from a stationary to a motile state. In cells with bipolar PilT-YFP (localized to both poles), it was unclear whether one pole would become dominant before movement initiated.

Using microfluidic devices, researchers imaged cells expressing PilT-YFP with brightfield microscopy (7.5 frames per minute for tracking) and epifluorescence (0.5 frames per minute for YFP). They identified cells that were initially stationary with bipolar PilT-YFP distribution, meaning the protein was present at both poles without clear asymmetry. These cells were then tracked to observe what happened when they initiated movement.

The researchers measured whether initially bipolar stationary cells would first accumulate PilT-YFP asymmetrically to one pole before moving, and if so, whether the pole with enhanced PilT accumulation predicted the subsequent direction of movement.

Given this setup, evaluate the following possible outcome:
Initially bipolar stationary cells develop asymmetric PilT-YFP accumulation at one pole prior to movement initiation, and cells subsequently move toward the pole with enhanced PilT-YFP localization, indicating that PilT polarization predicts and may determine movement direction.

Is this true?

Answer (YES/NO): YES